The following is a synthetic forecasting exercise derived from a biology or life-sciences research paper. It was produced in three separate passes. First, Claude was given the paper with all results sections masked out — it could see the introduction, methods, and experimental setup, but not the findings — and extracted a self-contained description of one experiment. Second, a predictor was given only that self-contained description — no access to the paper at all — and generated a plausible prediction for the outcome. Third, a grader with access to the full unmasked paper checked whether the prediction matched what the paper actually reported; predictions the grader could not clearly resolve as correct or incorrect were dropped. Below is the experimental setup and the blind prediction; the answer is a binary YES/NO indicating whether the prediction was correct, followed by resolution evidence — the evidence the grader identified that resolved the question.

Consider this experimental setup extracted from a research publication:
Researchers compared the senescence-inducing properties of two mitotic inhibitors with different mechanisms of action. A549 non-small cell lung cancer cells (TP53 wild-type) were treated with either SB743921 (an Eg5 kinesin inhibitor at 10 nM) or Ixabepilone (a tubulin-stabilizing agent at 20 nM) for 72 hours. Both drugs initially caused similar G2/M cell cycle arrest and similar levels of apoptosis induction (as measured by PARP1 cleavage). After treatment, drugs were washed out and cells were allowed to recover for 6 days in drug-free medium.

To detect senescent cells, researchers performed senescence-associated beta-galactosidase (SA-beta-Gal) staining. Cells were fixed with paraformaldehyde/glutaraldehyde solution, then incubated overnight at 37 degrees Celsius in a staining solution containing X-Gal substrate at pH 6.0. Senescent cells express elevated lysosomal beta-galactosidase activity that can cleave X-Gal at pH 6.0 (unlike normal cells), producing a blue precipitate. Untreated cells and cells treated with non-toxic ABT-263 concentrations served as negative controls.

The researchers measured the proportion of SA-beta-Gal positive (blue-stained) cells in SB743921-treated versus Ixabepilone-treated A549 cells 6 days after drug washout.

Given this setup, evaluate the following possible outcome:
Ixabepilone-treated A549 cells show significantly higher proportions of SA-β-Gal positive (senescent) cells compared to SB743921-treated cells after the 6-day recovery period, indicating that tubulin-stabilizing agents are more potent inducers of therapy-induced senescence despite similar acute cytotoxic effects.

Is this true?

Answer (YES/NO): NO